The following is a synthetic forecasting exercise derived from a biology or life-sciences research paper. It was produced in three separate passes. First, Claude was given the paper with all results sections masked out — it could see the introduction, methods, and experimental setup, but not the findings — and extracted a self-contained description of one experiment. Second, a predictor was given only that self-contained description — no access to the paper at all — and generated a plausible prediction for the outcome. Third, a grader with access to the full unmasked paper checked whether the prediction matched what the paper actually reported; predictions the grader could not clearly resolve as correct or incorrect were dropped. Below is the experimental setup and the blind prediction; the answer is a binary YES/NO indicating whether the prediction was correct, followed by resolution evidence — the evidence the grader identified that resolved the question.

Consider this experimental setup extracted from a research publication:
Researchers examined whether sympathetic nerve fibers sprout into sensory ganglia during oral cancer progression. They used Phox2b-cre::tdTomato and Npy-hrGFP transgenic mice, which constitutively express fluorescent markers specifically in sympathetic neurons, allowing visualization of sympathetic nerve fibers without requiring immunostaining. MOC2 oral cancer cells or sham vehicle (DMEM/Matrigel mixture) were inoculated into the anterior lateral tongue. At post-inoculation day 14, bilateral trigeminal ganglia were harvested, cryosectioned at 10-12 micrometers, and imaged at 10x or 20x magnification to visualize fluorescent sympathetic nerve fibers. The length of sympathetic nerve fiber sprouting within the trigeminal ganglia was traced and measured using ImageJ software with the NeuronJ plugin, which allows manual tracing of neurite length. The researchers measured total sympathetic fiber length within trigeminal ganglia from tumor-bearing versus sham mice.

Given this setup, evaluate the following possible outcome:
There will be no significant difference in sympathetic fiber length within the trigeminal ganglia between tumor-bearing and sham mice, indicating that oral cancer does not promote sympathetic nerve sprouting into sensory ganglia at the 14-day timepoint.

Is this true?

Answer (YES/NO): NO